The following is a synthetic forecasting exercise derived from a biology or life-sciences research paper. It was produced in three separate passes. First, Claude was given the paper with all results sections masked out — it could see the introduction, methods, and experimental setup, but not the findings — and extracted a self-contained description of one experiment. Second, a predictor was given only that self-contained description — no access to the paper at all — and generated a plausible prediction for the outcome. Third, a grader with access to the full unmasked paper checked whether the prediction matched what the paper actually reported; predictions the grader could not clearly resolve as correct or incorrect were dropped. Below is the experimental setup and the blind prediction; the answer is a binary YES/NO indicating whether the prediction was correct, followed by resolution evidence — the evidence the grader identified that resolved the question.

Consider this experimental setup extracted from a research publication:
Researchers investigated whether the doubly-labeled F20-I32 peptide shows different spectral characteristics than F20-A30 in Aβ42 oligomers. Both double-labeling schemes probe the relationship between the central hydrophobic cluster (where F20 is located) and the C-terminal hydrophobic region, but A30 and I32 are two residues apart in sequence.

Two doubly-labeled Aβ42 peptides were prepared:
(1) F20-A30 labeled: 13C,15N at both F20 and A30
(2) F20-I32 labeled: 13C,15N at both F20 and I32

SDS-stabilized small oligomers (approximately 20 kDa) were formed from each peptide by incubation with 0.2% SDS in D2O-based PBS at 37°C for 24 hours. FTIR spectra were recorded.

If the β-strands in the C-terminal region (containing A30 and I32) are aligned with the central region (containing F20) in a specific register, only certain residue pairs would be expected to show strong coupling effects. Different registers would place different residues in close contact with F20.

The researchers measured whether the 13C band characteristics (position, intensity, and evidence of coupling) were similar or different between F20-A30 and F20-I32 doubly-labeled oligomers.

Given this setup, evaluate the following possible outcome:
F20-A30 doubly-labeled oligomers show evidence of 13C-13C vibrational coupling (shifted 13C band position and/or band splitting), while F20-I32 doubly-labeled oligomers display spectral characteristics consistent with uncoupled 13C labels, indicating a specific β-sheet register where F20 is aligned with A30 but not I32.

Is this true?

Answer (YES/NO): NO